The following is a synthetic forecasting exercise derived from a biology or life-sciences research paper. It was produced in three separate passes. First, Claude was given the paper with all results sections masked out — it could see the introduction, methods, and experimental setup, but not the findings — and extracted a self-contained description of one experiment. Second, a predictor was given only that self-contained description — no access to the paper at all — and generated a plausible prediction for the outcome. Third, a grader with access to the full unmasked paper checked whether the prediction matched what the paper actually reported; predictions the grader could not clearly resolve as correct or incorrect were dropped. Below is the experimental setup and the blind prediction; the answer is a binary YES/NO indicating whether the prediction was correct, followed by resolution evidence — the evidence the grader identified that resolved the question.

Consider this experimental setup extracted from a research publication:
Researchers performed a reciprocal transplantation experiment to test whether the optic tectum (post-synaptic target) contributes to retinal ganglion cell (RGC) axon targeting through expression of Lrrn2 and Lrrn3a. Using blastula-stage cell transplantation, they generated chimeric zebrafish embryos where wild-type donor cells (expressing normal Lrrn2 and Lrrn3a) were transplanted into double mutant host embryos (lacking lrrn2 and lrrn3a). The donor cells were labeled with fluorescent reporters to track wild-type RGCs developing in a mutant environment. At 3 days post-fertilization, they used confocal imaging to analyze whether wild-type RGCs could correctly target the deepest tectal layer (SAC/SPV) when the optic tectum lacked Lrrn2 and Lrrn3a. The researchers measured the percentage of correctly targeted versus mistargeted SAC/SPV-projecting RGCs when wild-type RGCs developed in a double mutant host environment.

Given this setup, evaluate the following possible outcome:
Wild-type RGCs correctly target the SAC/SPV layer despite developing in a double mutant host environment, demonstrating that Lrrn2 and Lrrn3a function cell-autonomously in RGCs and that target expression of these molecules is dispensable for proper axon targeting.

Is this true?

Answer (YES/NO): NO